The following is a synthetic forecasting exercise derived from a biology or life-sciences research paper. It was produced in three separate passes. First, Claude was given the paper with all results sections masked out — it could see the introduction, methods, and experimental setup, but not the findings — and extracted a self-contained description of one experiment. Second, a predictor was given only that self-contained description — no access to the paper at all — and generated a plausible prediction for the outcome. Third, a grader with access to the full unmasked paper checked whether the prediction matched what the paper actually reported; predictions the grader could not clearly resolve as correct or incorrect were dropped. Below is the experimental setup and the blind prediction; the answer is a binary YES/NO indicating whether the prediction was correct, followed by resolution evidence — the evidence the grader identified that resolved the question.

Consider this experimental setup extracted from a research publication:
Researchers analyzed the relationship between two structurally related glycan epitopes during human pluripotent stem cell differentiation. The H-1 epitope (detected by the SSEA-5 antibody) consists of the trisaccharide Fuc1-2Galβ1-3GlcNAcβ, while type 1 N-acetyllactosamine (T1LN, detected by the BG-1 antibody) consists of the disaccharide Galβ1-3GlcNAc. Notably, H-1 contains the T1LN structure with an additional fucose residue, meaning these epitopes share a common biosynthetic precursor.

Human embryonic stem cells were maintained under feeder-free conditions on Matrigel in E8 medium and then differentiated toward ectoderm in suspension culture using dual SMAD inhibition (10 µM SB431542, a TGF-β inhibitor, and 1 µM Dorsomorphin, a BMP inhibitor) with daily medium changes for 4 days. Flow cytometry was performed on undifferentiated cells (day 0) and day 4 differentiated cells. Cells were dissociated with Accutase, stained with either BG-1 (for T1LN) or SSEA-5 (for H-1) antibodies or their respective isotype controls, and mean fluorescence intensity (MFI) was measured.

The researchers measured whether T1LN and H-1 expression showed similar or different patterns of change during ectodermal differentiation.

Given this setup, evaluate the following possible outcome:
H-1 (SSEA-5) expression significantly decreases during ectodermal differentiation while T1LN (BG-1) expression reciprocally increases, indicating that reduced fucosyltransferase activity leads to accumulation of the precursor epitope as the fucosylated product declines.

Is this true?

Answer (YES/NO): NO